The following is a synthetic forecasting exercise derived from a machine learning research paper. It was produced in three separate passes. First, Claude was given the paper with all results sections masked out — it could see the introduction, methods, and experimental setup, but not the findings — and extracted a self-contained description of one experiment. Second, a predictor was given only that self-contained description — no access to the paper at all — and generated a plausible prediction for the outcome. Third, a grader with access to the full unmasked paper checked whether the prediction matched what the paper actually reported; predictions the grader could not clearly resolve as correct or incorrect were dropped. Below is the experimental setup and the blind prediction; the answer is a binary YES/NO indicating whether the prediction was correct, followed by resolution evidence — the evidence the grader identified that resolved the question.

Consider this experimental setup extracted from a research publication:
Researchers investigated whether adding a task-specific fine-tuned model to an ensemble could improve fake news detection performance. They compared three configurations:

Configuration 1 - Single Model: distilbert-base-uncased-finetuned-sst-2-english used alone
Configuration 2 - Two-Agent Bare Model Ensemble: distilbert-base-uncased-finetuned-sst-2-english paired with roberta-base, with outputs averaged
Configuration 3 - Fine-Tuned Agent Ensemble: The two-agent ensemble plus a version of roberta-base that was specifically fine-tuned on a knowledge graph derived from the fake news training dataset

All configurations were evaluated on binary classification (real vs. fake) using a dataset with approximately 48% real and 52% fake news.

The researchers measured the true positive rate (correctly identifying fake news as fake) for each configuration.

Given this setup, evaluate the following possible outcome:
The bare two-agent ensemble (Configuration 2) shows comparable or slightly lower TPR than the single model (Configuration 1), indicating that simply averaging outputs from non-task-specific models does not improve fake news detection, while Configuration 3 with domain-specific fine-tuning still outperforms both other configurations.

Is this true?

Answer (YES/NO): NO